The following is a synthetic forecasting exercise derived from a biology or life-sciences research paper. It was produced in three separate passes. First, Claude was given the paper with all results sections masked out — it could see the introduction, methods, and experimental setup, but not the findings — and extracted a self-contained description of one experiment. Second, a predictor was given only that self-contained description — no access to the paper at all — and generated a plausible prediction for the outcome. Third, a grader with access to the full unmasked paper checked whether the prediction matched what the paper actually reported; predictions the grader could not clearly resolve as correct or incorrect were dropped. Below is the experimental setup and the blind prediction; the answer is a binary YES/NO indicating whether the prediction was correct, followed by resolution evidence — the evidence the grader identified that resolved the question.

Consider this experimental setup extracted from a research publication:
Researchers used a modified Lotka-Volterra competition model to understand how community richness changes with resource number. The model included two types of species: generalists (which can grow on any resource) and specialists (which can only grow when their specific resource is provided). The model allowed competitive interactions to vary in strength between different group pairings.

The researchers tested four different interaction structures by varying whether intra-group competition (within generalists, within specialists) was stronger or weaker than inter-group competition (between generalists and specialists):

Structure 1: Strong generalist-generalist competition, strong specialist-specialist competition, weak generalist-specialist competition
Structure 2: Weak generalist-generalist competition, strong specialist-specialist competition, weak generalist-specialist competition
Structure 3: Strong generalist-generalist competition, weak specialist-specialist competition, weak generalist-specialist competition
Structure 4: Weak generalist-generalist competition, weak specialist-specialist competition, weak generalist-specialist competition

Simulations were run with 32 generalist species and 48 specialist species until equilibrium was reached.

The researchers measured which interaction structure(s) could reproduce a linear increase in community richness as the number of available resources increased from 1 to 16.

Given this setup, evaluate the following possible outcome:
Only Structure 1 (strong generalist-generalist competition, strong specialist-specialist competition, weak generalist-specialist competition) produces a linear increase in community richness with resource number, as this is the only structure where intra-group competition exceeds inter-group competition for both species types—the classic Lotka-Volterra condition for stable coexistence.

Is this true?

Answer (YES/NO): YES